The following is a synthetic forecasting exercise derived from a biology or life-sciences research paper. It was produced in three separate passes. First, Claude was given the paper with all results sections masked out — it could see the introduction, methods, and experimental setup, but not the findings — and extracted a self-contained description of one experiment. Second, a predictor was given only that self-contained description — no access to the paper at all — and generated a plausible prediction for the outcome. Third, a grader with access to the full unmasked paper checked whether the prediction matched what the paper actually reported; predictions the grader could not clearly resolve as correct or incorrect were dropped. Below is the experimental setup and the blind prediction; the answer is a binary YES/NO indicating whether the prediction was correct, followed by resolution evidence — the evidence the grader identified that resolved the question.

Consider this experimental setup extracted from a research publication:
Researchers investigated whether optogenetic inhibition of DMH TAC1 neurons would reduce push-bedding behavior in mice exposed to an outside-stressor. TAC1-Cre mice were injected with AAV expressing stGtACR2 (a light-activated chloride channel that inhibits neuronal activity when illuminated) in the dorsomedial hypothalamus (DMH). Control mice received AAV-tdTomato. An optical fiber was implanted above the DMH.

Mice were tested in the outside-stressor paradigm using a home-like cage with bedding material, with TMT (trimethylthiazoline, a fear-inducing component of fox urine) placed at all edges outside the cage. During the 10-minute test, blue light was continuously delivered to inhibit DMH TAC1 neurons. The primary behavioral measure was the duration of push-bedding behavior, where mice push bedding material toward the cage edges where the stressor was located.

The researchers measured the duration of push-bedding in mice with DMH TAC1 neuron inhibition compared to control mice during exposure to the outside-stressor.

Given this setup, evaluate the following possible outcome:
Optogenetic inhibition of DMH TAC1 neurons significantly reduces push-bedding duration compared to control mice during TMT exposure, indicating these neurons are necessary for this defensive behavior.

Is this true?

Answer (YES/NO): YES